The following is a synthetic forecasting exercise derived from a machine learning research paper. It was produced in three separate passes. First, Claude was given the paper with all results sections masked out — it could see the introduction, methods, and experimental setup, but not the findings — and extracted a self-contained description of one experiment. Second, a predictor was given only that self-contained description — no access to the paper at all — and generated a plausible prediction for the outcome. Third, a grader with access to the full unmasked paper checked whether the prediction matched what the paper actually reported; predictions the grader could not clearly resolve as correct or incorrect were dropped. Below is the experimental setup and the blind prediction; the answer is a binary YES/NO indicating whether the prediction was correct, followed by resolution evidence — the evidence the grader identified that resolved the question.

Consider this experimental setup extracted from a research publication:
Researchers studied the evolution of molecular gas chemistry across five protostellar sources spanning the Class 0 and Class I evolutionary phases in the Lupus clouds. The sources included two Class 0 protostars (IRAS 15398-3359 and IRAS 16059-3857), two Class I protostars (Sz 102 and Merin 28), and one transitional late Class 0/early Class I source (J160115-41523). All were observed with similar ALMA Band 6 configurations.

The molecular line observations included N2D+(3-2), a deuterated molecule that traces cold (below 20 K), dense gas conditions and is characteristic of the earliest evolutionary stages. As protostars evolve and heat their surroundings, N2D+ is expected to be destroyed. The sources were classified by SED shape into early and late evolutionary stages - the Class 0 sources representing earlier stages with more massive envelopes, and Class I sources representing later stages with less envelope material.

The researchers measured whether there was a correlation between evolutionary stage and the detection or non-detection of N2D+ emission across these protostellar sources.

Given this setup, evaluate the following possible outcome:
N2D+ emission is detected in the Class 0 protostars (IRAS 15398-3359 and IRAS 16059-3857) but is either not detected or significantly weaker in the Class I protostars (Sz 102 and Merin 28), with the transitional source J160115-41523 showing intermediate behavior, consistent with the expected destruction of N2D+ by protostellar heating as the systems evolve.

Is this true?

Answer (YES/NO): NO